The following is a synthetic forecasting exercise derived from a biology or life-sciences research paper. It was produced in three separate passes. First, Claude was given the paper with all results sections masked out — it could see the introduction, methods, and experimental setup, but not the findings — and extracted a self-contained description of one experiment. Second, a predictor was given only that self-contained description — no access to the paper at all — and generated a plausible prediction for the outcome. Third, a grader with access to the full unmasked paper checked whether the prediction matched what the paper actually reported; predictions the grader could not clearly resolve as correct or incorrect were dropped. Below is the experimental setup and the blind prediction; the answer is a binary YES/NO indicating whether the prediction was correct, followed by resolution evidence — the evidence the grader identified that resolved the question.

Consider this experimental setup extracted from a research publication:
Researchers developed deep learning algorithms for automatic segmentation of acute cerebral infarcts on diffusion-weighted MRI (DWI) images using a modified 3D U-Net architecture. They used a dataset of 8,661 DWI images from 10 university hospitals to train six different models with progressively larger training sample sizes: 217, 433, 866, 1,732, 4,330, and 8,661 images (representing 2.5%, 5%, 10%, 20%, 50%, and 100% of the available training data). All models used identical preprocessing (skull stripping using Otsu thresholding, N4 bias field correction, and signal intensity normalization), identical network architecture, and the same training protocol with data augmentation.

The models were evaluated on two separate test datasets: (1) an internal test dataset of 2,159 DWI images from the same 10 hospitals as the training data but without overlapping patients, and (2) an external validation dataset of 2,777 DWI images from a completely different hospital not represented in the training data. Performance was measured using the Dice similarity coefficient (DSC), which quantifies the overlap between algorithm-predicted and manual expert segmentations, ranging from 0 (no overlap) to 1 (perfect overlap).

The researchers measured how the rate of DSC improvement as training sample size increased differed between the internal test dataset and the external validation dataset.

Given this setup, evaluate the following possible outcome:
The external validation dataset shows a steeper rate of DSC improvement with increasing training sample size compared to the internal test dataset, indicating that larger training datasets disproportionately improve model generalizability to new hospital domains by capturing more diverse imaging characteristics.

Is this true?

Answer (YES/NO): NO